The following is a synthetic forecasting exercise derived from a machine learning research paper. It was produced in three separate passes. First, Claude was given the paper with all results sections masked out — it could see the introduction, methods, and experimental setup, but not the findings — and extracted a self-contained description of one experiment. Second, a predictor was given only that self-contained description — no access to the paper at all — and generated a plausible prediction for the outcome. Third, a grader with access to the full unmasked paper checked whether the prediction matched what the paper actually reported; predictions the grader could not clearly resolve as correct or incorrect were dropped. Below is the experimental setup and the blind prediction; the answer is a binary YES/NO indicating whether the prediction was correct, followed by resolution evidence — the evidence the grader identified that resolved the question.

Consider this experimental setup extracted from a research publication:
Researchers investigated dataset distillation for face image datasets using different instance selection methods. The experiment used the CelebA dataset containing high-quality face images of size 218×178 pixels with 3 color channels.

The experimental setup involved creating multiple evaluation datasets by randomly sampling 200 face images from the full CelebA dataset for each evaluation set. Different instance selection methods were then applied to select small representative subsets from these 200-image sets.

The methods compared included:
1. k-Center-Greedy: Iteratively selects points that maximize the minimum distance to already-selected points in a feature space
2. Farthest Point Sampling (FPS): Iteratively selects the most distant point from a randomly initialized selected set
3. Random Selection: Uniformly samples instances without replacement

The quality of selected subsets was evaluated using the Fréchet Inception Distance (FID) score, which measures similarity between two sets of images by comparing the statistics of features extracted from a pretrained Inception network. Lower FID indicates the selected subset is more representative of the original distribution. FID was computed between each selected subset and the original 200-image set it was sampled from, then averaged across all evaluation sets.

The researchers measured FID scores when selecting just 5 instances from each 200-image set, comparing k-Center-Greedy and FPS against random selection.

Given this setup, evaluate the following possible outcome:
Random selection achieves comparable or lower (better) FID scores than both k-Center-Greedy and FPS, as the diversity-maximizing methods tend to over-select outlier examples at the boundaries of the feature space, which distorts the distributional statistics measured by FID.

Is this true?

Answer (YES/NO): YES